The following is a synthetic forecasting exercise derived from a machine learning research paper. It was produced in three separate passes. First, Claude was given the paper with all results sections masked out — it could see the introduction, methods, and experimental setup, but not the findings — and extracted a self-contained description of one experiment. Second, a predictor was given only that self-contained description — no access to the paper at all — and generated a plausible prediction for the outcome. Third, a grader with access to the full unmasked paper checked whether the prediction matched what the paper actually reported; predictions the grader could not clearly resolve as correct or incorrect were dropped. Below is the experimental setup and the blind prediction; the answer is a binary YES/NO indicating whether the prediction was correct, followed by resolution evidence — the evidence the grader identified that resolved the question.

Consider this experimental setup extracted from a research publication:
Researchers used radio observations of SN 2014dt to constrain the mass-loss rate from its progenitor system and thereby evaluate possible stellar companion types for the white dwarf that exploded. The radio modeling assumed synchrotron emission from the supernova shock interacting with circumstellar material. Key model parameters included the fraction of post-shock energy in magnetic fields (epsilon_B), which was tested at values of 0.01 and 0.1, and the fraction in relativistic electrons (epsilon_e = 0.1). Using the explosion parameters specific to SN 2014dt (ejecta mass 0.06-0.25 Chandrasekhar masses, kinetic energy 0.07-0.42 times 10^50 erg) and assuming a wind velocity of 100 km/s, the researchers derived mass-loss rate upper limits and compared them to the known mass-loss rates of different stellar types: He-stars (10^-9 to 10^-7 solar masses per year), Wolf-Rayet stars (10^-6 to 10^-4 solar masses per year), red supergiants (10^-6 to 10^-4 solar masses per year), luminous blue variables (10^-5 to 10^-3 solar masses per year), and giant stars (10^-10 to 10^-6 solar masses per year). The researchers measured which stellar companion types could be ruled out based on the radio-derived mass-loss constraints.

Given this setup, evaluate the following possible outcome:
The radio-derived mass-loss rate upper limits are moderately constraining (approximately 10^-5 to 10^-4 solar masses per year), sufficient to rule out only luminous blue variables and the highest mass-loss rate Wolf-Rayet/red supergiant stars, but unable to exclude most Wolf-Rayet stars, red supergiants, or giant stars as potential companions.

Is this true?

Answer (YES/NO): NO